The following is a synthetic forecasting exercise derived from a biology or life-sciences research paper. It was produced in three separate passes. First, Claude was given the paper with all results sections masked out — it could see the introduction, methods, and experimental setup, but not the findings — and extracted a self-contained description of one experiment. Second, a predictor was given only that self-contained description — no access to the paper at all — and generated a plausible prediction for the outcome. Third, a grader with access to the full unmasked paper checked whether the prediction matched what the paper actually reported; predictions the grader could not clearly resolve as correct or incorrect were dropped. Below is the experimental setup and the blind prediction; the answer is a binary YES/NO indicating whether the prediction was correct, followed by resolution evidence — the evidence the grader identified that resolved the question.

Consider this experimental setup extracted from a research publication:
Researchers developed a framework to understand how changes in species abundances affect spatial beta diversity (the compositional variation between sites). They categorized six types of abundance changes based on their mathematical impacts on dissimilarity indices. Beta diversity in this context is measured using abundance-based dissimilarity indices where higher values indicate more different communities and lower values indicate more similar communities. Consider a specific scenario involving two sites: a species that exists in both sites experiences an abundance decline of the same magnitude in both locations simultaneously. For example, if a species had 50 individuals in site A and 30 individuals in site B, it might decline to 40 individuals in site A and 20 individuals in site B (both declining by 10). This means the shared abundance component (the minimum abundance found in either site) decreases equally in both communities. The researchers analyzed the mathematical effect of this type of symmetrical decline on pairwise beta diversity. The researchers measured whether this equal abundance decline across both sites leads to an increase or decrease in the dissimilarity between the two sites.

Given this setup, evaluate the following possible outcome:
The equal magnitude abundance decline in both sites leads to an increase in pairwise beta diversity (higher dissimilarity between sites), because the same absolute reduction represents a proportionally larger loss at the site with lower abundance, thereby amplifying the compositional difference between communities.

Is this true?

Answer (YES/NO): YES